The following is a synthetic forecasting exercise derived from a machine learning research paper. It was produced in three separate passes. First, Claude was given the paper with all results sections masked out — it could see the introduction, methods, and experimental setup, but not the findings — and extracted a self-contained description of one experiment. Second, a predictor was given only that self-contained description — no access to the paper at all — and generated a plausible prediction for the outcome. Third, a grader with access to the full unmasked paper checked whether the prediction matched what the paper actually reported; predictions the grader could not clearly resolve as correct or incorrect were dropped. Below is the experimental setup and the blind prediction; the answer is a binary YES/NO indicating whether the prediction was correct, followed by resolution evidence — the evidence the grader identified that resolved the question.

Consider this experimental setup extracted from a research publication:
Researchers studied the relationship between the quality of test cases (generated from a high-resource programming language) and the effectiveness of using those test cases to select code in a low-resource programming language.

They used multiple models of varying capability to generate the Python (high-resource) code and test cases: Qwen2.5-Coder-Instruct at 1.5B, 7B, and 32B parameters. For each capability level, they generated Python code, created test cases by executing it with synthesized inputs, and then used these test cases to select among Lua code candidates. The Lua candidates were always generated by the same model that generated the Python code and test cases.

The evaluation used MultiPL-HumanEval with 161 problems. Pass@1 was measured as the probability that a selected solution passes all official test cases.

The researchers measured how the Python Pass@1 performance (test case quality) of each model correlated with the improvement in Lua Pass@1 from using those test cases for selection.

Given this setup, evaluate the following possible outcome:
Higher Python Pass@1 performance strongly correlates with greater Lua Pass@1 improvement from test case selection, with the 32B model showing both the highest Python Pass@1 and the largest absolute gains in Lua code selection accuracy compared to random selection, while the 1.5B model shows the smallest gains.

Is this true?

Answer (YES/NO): NO